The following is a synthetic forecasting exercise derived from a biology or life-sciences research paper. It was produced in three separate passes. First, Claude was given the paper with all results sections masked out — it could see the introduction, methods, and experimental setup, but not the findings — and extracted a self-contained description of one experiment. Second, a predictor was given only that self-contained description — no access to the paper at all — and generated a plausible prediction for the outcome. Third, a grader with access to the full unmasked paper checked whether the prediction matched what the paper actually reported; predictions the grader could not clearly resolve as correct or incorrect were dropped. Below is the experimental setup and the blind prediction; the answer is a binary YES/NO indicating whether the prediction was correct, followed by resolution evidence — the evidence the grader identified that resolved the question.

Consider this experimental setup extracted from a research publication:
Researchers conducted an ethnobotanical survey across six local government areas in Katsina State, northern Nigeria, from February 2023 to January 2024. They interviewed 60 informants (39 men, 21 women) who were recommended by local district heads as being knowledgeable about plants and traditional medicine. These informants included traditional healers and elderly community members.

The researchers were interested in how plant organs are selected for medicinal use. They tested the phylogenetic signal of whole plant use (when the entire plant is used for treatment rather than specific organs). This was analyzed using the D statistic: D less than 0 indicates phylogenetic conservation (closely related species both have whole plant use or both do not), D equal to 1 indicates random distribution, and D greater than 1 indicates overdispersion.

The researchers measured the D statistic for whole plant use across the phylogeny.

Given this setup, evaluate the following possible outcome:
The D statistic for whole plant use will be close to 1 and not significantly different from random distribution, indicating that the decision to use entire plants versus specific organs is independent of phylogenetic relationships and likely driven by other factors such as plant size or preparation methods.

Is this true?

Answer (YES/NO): YES